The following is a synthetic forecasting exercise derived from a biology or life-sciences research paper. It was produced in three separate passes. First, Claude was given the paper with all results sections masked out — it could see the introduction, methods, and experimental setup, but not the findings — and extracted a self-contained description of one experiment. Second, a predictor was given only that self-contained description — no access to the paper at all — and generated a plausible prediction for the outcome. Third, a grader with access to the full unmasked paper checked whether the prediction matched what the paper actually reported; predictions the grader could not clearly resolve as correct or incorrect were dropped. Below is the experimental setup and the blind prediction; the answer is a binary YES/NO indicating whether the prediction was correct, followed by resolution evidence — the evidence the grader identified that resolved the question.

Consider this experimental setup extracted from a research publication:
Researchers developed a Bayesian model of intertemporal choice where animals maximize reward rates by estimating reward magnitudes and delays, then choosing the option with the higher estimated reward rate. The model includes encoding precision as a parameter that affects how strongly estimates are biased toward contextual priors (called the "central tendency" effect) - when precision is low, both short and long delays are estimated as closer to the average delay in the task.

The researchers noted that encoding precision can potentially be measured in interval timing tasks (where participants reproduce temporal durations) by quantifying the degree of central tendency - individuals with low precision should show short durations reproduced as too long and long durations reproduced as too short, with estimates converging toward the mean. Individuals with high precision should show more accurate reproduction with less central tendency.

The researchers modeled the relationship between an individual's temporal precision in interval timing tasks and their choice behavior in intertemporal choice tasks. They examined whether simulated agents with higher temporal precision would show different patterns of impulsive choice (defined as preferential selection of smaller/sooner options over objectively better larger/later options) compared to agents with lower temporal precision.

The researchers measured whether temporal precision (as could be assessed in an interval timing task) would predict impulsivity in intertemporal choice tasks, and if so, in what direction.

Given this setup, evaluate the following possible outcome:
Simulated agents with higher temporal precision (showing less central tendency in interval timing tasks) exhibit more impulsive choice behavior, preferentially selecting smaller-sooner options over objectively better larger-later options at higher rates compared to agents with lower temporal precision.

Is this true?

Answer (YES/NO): NO